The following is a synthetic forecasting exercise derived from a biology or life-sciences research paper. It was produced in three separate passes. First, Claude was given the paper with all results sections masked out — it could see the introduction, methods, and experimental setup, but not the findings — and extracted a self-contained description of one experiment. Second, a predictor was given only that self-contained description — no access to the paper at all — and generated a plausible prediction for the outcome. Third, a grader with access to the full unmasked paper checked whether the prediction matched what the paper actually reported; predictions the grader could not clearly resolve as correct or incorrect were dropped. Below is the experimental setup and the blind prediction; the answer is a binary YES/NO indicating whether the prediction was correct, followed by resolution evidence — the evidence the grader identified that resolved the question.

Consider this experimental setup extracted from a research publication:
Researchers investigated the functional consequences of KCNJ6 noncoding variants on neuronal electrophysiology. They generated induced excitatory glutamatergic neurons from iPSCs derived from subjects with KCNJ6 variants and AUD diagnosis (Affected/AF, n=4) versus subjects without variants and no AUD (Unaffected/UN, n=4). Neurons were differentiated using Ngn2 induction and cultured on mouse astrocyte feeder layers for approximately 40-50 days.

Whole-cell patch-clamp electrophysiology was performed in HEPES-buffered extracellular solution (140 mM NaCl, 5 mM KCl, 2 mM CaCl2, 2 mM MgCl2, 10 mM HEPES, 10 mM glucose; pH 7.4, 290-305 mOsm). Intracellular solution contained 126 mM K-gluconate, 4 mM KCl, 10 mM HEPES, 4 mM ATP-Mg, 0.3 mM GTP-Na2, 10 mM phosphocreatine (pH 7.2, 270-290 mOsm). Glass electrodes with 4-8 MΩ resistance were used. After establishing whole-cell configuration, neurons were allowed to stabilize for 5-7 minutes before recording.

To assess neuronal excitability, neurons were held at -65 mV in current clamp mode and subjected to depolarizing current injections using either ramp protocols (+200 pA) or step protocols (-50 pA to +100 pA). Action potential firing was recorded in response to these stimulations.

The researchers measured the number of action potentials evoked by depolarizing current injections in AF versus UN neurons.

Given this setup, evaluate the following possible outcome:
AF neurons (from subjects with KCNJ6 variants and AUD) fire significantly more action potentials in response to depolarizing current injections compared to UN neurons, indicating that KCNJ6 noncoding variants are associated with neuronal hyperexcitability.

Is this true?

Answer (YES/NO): YES